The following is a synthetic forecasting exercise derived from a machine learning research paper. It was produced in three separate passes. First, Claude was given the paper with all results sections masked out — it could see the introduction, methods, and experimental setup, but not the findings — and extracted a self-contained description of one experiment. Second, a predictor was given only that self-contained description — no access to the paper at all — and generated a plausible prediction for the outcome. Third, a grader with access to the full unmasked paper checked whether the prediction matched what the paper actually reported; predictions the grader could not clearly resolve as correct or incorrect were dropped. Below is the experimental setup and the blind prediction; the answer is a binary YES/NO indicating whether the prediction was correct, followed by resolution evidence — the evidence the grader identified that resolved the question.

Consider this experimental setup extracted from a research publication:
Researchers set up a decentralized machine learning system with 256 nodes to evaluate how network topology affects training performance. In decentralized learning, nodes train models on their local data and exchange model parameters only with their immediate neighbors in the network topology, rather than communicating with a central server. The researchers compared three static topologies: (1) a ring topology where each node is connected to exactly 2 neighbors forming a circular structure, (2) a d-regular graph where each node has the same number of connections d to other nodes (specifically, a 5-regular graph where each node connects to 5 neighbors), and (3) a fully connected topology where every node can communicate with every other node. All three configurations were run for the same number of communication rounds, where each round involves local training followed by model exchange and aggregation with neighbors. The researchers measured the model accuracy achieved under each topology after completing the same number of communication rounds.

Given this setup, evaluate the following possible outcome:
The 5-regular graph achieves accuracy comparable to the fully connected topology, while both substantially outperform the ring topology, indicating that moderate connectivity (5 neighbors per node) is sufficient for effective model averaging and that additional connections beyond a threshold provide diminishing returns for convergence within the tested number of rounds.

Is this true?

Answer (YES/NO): NO